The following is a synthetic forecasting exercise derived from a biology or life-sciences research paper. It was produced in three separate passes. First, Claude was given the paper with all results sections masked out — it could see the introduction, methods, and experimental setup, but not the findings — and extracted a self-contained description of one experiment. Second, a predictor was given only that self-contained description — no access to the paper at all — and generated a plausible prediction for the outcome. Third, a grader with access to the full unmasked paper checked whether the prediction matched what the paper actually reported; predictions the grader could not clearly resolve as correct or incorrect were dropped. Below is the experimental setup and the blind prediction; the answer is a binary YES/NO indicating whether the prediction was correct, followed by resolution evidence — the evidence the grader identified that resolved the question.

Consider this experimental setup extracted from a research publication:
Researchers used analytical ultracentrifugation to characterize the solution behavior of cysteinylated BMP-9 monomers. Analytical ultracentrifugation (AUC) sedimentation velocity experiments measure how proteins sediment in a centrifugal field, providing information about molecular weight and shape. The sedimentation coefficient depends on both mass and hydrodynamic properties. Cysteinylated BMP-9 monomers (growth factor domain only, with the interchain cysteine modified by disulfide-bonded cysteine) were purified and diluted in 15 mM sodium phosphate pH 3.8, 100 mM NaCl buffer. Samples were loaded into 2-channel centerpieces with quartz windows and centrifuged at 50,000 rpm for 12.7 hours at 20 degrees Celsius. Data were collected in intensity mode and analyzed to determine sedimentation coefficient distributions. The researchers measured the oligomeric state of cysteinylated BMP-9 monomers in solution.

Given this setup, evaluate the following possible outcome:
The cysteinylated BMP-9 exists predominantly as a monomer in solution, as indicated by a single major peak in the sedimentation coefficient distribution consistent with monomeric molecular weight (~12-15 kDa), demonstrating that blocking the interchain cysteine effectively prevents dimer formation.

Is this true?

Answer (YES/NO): NO